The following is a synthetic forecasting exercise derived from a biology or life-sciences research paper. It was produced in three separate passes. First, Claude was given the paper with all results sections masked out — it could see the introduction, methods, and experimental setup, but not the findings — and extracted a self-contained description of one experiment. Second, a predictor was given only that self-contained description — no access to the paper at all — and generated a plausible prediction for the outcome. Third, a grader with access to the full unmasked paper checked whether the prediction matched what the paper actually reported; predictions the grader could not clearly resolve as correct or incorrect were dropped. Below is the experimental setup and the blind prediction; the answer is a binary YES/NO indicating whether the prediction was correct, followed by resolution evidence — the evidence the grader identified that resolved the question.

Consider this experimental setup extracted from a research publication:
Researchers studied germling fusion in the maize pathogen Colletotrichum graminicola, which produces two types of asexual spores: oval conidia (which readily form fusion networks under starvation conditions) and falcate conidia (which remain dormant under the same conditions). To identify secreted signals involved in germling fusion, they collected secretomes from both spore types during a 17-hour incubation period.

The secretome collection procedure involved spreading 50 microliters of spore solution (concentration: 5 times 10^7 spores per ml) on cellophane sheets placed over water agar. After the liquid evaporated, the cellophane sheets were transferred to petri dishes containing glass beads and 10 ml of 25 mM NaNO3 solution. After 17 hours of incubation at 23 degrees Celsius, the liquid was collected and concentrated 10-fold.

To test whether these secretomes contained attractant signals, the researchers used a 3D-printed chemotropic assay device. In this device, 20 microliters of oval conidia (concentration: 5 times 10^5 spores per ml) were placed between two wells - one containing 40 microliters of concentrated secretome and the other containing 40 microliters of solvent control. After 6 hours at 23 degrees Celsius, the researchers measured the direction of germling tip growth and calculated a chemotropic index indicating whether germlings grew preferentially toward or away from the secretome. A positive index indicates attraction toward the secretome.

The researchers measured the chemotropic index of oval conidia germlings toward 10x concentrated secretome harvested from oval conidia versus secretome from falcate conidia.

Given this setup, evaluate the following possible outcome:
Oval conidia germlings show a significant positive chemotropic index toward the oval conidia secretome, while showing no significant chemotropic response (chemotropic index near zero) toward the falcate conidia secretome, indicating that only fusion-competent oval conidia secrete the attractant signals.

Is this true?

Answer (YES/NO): NO